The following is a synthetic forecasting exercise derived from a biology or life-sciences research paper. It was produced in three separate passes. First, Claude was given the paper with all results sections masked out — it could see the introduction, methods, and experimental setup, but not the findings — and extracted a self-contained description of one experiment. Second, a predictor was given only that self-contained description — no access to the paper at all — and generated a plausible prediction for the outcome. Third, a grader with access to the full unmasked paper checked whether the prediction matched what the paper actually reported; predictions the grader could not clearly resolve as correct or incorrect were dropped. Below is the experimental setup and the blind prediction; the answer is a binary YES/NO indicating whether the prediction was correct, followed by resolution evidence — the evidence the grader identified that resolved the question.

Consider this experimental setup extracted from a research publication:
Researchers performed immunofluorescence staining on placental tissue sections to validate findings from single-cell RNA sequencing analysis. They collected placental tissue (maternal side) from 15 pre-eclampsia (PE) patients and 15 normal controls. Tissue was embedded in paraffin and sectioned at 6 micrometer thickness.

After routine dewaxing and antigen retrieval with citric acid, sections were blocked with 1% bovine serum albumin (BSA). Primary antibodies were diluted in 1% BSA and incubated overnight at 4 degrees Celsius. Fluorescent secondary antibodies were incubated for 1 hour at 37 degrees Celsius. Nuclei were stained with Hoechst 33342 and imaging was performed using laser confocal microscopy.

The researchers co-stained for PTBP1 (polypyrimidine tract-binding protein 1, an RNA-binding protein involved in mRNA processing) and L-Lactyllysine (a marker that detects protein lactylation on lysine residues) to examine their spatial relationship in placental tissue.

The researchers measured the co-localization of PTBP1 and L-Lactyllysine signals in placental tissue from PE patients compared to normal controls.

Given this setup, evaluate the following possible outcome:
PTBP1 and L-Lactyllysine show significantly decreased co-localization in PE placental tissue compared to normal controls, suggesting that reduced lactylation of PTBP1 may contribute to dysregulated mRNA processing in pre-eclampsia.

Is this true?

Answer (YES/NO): NO